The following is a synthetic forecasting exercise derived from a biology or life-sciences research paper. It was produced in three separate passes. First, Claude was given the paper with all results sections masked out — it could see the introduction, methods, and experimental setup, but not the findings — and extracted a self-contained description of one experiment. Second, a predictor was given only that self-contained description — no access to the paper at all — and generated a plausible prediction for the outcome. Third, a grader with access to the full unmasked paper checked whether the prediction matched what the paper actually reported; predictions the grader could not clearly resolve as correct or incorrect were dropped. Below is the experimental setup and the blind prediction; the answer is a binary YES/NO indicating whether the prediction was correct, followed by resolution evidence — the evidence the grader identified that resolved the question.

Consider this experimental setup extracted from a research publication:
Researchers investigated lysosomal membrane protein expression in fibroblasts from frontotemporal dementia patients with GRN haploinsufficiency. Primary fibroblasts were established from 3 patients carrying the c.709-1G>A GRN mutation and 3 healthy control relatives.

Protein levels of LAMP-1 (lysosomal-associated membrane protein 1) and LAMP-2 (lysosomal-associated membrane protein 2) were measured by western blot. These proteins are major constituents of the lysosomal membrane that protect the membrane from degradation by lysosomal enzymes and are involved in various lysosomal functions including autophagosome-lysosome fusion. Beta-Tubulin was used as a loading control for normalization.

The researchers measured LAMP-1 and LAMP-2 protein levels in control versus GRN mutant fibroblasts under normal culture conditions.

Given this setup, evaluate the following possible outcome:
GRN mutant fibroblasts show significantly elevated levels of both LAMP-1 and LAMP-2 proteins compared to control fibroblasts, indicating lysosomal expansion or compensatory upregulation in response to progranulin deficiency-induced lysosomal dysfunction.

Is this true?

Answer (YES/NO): NO